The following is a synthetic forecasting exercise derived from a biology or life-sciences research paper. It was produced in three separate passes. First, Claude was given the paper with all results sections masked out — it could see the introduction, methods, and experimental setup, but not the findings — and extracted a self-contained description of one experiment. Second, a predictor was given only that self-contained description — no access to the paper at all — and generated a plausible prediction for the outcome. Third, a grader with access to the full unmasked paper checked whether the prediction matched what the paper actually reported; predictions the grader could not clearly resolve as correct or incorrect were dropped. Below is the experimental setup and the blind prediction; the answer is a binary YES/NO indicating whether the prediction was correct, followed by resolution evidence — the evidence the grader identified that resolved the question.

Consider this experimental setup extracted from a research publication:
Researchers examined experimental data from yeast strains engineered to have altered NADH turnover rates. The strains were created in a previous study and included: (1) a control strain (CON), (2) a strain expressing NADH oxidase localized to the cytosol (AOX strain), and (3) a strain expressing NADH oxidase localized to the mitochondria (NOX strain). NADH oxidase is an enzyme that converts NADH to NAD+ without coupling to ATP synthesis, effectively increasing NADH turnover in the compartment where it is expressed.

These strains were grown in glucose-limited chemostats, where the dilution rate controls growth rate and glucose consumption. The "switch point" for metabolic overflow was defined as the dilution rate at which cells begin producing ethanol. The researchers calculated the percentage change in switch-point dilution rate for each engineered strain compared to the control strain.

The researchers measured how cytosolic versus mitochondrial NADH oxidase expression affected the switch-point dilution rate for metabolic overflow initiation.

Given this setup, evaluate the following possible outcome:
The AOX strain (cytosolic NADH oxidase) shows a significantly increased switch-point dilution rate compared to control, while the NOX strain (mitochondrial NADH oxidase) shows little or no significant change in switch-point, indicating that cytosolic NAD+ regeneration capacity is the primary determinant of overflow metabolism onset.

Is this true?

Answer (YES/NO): NO